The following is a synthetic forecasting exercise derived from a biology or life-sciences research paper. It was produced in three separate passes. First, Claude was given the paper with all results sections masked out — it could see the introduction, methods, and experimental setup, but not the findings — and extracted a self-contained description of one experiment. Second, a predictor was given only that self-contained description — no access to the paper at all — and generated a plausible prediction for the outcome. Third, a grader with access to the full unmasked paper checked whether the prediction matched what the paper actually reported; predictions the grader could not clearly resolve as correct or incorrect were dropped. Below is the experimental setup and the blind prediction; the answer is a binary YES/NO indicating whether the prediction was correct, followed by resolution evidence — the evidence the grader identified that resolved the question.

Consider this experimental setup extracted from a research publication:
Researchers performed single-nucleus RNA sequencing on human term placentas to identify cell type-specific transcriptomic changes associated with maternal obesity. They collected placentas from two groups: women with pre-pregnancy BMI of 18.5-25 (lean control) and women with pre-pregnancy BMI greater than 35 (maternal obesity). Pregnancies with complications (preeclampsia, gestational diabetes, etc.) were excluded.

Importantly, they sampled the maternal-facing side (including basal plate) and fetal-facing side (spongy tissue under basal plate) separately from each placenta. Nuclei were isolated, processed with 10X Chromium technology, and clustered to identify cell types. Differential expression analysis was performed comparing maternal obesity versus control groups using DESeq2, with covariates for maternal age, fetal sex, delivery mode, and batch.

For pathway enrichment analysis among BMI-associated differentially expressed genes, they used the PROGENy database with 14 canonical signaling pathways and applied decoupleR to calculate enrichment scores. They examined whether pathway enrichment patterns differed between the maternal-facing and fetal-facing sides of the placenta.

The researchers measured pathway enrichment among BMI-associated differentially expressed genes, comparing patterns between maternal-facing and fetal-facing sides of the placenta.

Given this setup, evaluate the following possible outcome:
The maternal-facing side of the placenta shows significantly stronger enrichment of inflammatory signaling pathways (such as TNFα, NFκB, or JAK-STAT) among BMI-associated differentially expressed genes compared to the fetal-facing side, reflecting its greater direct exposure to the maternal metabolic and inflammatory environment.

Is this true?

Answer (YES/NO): NO